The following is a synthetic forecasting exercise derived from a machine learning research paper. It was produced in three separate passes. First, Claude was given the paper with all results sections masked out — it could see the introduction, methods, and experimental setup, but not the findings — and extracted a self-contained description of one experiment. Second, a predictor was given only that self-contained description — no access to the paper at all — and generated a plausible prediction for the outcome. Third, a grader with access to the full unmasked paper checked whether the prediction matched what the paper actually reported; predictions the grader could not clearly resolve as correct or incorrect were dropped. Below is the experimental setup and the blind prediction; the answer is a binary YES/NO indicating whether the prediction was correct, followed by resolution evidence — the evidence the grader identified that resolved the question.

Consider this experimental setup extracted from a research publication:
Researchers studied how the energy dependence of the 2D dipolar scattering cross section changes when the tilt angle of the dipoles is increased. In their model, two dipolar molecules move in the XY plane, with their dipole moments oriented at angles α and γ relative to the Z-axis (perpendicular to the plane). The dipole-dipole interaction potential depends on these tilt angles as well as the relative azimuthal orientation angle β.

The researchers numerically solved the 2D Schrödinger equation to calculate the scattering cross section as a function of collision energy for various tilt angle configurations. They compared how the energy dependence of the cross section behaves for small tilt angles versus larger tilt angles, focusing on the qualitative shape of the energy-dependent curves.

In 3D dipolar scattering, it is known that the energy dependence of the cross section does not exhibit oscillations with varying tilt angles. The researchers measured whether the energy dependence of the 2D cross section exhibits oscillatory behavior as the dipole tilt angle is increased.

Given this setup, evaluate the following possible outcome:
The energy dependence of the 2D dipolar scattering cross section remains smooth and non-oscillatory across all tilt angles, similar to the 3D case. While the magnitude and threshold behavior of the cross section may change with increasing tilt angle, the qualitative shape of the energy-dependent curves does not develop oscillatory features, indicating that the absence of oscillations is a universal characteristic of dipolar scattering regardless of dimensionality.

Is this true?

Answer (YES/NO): NO